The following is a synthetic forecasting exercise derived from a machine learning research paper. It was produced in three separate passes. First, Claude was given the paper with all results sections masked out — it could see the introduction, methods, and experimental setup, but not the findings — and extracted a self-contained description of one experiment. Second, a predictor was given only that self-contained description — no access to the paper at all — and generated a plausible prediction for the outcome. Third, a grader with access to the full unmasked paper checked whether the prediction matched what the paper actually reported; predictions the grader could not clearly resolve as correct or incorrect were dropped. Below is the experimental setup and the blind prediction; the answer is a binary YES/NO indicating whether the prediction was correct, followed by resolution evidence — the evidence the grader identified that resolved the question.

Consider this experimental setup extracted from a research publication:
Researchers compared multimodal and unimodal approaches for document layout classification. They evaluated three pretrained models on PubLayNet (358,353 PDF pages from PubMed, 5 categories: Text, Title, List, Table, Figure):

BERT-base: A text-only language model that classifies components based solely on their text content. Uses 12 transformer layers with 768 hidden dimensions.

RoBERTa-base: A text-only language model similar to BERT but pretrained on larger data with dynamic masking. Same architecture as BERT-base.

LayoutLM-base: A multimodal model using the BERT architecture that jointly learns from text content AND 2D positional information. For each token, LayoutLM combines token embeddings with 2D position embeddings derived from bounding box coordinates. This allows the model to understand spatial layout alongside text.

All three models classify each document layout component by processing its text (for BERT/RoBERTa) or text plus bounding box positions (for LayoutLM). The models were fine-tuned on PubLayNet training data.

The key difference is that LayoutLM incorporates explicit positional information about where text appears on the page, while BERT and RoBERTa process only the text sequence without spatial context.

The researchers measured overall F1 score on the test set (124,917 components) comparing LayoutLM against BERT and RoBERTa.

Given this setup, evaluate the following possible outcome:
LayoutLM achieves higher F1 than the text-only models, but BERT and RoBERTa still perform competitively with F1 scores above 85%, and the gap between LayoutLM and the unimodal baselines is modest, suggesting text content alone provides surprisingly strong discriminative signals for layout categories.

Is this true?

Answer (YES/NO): NO